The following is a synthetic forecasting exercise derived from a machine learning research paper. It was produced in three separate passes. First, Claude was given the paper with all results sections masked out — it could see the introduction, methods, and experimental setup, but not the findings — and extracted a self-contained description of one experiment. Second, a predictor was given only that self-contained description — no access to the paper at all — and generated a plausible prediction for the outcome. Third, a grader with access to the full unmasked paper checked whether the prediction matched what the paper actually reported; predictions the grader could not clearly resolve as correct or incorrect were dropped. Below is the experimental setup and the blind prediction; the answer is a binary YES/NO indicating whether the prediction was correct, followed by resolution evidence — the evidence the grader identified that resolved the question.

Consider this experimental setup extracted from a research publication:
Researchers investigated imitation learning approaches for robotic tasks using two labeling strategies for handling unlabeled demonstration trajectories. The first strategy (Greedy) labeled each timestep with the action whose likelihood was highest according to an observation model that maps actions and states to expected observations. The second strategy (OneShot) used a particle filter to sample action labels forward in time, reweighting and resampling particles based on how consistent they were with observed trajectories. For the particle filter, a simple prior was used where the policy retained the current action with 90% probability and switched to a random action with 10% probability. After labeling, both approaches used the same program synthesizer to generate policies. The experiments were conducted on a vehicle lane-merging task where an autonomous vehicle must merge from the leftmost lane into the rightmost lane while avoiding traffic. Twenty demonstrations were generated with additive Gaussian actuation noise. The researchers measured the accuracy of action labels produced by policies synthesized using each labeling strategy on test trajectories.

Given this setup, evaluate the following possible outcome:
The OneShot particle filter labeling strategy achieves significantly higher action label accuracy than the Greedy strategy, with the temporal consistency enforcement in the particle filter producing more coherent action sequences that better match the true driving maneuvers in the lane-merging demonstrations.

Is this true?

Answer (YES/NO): YES